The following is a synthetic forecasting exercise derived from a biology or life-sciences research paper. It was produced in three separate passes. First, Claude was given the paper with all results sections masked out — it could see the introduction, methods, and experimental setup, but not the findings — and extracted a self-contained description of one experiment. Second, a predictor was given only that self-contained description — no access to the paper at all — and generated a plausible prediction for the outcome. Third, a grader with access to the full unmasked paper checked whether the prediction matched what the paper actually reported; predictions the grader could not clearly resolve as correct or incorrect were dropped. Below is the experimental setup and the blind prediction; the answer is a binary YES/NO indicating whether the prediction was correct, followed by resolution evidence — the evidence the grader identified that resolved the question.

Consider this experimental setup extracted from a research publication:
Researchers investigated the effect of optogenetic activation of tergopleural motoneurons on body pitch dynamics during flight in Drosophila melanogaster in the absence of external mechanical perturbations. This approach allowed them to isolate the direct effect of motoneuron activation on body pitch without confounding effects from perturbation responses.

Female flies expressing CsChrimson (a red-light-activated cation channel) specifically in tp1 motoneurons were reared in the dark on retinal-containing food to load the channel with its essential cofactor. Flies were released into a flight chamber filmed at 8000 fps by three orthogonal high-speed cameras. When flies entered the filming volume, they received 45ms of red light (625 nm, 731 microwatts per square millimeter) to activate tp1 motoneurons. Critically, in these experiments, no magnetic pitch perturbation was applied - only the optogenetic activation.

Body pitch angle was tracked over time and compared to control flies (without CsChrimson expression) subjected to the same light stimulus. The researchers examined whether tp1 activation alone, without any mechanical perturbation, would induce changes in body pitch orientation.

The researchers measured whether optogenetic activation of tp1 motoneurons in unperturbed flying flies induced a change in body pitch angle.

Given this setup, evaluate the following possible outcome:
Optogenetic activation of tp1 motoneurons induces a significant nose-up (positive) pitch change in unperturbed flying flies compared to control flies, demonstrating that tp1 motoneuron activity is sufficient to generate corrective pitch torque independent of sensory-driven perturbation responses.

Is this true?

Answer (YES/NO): NO